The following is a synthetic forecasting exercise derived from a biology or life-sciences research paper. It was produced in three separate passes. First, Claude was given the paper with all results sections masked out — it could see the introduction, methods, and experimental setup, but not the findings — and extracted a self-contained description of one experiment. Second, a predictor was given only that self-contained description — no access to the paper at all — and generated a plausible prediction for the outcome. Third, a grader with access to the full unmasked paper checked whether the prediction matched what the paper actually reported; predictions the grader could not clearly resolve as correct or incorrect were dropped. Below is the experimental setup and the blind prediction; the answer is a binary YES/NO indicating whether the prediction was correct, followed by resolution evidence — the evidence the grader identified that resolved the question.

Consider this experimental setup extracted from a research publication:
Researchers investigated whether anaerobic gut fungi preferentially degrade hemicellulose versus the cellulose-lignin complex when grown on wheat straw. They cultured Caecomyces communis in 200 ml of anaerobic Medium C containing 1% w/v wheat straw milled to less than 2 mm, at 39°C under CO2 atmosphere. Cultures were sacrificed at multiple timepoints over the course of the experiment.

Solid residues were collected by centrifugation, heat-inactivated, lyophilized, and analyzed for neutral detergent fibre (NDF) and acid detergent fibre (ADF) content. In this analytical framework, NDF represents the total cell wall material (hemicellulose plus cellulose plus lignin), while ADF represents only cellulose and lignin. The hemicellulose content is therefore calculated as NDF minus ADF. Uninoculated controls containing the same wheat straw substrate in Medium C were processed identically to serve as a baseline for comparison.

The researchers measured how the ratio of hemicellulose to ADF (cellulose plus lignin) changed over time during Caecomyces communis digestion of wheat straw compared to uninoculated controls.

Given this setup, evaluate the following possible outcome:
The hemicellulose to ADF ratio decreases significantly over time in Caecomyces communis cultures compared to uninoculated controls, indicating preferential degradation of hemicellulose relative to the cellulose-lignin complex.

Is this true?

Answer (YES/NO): YES